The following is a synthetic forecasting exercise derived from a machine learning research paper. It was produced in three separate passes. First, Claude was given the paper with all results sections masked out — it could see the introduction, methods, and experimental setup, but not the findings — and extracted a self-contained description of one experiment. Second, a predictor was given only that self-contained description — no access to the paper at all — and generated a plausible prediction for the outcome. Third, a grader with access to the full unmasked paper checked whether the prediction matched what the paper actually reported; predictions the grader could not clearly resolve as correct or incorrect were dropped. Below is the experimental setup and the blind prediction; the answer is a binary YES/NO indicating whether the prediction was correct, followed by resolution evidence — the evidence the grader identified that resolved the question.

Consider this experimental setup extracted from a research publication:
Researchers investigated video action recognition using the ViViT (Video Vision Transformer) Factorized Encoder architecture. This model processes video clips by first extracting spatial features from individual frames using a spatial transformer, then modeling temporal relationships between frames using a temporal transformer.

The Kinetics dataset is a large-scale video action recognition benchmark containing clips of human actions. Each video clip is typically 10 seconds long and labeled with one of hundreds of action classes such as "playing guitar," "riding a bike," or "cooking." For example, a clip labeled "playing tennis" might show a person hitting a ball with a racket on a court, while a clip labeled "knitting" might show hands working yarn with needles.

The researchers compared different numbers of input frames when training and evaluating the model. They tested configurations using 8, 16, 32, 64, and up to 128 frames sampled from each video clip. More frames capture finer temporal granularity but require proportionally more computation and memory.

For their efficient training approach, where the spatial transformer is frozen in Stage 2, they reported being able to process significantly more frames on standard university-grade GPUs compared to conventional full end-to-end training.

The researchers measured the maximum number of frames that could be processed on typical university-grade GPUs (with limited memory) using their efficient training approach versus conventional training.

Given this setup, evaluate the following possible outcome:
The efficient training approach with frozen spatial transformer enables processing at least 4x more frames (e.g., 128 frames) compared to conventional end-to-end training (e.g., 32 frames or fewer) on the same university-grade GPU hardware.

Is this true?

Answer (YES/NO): YES